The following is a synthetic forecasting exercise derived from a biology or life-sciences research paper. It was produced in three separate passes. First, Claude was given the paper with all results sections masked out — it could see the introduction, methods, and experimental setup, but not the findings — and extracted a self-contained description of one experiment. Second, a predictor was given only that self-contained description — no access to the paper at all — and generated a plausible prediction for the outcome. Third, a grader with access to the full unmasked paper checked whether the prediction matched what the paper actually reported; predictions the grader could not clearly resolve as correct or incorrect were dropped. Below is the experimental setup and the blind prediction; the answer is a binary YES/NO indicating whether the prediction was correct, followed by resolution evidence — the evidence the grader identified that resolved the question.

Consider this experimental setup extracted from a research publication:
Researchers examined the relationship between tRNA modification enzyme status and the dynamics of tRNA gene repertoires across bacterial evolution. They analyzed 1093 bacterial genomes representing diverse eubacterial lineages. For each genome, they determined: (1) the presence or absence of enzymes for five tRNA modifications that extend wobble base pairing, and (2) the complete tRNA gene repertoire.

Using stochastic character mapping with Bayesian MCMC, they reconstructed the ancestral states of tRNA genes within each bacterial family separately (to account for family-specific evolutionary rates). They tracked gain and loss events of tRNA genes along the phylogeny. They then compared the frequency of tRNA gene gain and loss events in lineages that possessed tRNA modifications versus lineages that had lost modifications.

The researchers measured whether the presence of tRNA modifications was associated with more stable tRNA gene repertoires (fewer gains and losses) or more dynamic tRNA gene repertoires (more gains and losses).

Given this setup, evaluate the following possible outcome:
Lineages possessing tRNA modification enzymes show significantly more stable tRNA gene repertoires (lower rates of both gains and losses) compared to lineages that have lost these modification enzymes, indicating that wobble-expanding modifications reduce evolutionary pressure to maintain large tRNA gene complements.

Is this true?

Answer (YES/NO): NO